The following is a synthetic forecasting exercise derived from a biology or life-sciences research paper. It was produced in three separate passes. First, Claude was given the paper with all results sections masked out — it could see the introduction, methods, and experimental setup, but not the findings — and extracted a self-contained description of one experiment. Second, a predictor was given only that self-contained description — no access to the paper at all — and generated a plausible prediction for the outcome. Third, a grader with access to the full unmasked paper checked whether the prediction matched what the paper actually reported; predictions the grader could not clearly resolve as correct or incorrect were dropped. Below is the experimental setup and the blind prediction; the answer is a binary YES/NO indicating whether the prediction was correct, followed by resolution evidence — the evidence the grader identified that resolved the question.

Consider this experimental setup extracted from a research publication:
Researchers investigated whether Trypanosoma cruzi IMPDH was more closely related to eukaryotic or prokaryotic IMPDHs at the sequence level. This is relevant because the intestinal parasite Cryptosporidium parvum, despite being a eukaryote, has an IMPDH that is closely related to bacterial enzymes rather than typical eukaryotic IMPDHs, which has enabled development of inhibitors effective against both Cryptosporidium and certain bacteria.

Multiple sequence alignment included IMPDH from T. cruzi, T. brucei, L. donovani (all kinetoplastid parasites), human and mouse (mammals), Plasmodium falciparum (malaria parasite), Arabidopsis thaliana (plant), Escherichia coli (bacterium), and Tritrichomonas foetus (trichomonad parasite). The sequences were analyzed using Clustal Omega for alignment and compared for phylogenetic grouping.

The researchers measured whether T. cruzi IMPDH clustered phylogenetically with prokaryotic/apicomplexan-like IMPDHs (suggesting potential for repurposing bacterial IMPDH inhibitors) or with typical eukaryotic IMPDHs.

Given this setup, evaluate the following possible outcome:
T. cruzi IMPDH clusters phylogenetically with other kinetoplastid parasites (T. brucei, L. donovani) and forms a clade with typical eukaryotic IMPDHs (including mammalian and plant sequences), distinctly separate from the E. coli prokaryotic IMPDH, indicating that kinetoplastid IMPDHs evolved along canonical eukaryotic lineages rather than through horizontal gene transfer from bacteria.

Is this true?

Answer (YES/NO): YES